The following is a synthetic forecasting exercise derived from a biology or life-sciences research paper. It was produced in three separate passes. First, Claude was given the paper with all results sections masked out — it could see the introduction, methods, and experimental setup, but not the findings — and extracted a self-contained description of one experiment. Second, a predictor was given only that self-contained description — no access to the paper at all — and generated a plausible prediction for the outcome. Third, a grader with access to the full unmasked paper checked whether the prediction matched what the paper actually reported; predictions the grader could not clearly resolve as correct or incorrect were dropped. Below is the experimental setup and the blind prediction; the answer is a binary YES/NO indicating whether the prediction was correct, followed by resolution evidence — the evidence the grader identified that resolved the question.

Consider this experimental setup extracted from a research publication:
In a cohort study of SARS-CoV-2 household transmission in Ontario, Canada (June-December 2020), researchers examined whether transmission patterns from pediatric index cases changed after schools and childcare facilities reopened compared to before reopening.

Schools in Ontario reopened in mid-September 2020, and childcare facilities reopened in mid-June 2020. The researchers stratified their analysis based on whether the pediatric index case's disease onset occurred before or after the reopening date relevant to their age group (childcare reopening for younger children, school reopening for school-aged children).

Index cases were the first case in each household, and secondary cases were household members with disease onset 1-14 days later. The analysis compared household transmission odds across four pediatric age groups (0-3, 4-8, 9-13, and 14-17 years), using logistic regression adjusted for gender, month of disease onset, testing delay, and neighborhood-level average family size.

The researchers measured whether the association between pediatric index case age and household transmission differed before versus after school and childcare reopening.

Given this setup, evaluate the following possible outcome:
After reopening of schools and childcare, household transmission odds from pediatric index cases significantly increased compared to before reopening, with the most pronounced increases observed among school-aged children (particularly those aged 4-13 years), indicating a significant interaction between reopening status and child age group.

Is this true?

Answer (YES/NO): NO